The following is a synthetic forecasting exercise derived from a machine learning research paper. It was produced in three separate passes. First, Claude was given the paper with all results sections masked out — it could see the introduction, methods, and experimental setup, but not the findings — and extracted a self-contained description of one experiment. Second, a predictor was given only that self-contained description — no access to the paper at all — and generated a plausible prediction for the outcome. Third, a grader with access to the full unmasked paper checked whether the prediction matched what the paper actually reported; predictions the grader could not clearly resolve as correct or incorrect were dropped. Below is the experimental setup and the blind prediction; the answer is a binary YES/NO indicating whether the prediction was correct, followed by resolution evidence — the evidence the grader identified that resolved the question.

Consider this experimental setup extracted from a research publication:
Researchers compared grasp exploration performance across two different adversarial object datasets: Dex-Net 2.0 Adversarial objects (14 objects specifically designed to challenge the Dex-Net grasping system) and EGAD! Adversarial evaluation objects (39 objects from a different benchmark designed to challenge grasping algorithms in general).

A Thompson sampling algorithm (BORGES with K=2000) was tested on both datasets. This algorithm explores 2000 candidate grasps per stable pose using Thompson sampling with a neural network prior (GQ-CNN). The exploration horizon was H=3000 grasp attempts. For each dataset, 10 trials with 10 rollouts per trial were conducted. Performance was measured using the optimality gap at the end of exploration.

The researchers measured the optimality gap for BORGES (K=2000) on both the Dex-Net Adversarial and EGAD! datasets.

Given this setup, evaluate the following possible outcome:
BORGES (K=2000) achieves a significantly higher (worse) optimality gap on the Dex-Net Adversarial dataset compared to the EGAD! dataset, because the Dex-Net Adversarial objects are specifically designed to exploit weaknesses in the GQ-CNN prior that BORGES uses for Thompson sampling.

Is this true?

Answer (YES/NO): NO